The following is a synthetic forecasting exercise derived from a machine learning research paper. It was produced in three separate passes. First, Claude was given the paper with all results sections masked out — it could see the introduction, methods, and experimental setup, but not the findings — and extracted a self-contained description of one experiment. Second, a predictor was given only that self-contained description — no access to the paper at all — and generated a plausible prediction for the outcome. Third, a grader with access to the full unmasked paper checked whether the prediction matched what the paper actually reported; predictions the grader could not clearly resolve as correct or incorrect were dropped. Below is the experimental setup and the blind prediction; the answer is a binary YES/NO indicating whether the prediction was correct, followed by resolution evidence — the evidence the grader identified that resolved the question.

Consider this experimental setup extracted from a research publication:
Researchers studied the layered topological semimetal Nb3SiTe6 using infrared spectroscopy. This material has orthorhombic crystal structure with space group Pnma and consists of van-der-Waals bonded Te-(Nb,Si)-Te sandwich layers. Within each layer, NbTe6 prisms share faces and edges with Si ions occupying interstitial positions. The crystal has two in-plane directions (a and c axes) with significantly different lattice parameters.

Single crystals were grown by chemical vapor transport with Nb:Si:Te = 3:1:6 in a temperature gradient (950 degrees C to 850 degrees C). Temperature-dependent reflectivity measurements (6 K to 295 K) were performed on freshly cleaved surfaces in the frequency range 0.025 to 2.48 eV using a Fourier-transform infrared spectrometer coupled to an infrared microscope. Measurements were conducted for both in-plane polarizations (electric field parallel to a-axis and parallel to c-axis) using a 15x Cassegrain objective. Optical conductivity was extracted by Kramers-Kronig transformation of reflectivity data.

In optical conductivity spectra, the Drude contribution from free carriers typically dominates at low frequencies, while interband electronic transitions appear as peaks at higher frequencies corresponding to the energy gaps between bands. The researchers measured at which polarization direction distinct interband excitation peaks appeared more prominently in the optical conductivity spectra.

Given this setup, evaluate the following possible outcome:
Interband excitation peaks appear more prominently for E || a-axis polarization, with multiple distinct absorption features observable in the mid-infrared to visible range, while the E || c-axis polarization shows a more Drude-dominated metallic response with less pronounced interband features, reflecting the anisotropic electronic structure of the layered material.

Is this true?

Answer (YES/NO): NO